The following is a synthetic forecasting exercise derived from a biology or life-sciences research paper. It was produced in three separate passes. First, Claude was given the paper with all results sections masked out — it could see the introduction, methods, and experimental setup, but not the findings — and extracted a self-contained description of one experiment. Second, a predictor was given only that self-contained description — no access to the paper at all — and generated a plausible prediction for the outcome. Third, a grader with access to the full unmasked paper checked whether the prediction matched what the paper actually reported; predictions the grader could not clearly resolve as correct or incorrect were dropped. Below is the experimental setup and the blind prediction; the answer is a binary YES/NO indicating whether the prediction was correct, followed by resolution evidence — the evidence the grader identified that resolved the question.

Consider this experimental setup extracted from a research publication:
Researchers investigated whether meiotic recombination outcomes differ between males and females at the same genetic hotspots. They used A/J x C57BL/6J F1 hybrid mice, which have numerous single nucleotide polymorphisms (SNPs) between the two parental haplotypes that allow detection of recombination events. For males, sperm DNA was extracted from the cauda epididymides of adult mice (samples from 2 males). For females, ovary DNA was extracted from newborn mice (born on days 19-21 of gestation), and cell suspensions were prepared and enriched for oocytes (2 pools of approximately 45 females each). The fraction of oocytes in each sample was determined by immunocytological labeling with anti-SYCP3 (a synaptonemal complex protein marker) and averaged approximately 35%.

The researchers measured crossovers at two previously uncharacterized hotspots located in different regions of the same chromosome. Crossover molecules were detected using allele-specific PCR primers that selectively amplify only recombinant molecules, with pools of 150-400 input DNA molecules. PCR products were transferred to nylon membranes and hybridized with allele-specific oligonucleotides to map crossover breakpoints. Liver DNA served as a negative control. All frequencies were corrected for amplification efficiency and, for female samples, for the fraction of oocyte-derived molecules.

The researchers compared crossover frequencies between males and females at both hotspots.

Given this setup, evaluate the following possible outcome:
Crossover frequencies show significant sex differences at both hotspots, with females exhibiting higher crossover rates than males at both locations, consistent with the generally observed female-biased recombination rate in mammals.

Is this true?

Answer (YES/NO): NO